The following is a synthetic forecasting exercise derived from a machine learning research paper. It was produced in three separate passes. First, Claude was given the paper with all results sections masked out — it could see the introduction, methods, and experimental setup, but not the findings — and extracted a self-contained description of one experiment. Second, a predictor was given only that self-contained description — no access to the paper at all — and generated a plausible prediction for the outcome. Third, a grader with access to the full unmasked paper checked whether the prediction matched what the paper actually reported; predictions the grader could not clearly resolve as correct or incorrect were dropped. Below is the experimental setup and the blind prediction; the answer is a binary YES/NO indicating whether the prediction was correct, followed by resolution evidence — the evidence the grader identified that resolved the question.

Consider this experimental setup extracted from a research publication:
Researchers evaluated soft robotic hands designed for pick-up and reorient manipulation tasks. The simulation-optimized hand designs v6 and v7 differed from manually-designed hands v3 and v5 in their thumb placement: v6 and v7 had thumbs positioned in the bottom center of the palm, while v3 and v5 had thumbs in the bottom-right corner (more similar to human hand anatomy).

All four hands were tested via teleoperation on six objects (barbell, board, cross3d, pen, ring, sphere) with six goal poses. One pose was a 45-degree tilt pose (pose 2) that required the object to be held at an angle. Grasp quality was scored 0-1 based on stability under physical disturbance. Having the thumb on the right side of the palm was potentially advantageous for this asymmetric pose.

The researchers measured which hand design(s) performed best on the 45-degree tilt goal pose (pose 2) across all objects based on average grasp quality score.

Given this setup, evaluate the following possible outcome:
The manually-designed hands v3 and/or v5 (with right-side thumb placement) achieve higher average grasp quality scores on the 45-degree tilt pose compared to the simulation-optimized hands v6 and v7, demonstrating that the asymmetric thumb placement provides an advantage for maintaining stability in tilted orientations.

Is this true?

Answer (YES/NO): YES